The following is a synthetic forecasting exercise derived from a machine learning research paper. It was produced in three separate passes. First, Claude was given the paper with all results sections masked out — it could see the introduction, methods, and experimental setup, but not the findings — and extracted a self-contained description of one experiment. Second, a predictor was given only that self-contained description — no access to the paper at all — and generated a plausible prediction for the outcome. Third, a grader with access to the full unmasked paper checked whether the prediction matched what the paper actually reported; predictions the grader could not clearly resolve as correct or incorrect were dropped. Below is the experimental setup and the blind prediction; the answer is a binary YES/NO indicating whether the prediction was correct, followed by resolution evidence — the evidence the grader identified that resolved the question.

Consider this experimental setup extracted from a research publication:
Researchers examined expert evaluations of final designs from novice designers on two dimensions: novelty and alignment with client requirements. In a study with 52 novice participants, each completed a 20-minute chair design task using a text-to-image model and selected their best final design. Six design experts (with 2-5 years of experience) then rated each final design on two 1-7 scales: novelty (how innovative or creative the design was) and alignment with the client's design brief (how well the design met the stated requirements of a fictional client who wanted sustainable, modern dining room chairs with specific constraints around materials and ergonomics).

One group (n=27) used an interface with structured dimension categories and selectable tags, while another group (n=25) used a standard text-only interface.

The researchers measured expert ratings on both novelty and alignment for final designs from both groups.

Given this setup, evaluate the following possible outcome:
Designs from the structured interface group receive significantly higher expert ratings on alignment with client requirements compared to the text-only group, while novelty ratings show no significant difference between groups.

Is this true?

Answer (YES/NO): NO